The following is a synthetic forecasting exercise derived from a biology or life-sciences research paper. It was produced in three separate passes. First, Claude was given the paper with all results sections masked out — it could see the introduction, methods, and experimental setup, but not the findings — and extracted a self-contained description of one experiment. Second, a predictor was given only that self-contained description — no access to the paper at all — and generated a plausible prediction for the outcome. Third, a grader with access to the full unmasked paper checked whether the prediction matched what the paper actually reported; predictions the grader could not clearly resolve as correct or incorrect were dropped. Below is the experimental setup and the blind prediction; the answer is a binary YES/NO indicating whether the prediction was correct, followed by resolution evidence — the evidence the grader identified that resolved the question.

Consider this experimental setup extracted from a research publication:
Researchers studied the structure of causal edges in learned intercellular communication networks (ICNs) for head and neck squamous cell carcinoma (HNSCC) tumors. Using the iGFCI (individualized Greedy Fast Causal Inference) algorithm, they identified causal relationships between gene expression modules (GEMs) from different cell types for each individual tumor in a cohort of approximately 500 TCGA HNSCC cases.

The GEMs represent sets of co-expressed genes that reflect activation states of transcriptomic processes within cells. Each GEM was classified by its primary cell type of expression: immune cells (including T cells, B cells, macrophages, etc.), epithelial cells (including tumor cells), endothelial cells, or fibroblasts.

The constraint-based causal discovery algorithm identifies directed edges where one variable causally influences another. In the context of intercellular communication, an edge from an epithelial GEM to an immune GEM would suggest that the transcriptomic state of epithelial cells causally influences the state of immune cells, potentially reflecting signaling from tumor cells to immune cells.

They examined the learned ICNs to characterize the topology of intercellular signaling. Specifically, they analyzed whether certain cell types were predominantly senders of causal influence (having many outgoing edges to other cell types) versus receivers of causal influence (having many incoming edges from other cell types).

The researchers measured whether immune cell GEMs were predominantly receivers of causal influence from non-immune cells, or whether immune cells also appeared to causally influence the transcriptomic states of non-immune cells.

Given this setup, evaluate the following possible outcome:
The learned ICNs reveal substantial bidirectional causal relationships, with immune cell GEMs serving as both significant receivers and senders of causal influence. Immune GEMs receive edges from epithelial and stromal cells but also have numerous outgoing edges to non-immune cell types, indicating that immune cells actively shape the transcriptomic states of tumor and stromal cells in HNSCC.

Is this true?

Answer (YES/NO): YES